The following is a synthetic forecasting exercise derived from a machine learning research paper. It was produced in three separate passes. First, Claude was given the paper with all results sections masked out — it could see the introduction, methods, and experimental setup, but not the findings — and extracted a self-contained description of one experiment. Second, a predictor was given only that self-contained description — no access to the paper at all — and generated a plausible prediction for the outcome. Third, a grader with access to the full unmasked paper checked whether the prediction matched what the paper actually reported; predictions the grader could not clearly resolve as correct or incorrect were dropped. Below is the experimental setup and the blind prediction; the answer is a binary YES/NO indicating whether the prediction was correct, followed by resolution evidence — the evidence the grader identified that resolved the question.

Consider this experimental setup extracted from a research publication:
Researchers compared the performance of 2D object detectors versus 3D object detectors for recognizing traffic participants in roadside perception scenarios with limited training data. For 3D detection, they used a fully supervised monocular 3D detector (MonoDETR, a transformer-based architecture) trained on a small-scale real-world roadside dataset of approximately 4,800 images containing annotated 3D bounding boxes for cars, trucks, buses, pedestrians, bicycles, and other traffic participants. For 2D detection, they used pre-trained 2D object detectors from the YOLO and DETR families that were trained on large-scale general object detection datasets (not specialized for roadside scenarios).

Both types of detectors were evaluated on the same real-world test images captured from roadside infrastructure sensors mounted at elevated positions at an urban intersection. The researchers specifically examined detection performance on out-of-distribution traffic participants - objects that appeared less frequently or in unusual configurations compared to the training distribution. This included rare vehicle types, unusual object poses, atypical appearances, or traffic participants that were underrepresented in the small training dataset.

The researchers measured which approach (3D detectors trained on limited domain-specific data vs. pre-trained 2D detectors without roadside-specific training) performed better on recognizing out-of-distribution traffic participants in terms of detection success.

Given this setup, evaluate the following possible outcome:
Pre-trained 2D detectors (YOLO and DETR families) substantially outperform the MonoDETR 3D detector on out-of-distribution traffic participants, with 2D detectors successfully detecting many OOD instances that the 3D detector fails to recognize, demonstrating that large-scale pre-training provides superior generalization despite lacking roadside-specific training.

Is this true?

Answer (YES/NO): YES